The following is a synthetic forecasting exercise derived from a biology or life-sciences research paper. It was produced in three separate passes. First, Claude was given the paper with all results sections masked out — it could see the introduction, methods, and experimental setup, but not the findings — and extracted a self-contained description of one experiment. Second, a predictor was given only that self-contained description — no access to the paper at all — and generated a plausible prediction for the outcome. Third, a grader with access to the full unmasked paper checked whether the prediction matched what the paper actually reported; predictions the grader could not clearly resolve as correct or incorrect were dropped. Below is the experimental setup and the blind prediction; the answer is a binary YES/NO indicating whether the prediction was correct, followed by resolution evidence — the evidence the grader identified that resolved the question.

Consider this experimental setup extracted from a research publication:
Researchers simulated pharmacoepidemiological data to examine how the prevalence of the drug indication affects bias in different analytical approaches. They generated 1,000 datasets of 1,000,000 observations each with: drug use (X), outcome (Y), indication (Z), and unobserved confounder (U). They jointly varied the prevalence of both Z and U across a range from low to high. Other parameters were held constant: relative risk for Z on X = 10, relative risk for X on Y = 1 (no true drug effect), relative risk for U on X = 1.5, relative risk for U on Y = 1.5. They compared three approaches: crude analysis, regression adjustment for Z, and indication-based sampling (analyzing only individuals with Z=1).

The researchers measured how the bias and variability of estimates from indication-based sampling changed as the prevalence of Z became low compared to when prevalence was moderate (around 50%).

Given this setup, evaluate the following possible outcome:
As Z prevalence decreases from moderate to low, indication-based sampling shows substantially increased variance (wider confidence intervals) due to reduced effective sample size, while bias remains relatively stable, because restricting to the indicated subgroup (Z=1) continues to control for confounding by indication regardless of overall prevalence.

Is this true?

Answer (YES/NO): NO